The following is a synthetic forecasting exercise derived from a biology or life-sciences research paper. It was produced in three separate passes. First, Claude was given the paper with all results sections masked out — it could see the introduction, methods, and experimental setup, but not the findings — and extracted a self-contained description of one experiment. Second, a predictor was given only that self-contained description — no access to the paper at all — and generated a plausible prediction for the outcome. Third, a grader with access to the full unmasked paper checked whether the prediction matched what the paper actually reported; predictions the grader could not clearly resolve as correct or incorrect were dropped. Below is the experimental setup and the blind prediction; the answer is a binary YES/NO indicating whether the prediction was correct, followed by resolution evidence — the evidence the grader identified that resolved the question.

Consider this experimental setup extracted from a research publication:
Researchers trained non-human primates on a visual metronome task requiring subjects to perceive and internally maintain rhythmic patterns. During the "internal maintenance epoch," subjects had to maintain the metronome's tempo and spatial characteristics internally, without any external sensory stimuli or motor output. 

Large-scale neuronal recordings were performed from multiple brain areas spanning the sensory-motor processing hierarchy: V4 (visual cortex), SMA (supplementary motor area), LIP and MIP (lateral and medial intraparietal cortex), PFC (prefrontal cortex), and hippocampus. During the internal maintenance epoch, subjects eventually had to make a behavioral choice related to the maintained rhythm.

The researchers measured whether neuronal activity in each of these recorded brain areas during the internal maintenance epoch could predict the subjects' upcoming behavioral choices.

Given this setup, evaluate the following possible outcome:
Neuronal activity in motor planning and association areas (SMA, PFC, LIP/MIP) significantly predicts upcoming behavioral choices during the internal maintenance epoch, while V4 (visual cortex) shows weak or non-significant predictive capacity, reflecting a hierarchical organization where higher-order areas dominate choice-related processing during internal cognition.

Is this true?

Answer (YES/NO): NO